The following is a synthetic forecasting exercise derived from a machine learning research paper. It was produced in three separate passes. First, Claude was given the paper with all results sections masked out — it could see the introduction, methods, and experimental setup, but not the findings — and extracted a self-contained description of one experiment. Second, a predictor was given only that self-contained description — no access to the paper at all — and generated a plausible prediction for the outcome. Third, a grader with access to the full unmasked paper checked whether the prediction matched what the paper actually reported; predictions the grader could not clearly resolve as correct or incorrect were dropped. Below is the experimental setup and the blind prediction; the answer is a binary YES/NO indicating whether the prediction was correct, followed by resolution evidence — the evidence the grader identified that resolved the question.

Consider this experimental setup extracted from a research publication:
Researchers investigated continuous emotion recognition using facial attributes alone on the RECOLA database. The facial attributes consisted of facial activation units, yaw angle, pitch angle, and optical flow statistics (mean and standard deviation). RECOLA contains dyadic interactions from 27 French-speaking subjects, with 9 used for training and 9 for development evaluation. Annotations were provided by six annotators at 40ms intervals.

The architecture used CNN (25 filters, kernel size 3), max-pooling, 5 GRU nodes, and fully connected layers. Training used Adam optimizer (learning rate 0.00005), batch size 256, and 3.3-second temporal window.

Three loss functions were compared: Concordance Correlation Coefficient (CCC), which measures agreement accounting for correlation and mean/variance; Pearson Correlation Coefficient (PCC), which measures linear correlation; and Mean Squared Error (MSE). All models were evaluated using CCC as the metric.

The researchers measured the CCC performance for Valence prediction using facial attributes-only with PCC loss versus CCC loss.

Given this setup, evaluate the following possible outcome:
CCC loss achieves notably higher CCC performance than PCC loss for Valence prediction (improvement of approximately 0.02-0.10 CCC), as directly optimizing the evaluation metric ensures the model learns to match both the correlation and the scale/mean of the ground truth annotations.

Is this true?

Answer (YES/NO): NO